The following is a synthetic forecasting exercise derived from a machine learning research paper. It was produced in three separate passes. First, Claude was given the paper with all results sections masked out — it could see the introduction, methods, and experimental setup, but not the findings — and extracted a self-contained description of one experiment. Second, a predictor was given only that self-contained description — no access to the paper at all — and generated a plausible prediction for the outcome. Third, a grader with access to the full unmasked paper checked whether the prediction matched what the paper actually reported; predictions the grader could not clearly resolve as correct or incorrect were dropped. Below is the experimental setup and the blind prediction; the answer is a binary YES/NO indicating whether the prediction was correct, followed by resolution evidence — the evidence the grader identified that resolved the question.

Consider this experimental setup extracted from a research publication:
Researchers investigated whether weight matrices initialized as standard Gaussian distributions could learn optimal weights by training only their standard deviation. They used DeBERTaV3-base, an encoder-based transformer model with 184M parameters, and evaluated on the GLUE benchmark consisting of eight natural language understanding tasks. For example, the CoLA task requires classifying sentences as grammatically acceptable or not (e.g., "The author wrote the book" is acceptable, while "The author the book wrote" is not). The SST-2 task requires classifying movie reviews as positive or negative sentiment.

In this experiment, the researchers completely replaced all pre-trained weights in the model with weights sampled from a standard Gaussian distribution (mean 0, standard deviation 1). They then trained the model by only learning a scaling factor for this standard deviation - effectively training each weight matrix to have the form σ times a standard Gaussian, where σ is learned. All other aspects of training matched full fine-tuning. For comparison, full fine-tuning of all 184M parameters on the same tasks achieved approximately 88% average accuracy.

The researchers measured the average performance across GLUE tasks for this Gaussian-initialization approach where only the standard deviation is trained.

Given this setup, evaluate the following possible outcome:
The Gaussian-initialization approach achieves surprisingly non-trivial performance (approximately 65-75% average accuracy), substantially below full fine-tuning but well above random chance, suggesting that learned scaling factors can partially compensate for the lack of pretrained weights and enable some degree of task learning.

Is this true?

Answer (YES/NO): NO